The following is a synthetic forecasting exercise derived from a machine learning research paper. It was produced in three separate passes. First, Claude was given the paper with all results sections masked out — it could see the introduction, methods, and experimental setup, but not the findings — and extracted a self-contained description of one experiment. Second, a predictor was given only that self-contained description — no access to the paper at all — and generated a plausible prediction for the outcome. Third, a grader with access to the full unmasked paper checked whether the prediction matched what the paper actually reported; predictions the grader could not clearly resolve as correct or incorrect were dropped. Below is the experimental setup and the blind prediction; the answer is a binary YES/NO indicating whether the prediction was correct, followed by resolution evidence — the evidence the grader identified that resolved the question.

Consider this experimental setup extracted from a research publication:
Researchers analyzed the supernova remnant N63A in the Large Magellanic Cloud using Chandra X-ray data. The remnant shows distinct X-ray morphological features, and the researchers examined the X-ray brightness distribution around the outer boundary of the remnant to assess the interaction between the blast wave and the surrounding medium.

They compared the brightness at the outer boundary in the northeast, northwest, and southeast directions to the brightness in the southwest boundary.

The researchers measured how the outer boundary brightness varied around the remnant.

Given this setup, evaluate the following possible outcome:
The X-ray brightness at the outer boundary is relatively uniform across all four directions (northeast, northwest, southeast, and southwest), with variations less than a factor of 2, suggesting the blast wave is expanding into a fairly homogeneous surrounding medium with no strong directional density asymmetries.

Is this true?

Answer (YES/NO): NO